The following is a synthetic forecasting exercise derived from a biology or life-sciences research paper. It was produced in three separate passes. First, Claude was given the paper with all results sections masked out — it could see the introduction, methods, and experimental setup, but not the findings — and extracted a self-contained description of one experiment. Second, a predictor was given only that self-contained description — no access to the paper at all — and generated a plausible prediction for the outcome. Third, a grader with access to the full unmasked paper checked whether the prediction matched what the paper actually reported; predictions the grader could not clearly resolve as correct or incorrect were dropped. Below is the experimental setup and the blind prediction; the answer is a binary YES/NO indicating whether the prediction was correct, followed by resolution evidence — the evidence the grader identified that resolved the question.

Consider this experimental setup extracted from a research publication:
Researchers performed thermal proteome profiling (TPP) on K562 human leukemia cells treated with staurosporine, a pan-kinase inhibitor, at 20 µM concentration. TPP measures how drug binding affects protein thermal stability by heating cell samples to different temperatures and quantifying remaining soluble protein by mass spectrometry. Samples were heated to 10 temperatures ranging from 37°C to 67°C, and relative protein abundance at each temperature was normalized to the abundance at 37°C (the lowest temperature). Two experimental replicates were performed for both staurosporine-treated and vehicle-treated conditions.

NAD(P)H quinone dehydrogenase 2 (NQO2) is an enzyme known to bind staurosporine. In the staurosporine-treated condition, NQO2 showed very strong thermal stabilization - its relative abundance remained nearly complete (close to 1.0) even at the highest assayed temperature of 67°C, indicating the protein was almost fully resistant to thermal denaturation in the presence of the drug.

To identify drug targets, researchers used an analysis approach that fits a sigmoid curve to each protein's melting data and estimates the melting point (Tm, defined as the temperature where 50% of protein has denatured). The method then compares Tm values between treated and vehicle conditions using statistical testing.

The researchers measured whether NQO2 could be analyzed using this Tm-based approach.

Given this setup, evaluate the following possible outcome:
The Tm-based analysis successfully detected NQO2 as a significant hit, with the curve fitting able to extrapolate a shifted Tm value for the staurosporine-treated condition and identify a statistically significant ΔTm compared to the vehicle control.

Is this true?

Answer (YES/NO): NO